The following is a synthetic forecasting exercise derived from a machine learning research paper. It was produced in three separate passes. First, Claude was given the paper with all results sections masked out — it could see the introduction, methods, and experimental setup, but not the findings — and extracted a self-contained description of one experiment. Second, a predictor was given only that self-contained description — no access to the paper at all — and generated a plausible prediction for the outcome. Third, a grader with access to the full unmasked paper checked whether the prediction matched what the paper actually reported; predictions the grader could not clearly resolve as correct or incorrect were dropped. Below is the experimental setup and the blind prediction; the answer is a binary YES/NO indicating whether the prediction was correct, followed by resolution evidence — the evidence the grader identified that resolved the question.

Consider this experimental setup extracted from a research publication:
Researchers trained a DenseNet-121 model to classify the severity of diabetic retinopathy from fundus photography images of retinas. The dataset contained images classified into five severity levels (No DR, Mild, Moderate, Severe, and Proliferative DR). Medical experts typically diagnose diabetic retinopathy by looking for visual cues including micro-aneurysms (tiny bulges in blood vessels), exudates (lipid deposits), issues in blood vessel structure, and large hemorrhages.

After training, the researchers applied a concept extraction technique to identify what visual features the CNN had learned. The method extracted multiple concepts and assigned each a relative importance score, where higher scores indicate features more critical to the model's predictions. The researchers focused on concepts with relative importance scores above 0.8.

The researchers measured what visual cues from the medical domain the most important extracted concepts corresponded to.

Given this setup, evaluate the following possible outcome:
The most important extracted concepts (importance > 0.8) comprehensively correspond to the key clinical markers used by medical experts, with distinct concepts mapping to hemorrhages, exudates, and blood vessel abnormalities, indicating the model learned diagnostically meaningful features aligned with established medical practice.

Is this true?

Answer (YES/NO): NO